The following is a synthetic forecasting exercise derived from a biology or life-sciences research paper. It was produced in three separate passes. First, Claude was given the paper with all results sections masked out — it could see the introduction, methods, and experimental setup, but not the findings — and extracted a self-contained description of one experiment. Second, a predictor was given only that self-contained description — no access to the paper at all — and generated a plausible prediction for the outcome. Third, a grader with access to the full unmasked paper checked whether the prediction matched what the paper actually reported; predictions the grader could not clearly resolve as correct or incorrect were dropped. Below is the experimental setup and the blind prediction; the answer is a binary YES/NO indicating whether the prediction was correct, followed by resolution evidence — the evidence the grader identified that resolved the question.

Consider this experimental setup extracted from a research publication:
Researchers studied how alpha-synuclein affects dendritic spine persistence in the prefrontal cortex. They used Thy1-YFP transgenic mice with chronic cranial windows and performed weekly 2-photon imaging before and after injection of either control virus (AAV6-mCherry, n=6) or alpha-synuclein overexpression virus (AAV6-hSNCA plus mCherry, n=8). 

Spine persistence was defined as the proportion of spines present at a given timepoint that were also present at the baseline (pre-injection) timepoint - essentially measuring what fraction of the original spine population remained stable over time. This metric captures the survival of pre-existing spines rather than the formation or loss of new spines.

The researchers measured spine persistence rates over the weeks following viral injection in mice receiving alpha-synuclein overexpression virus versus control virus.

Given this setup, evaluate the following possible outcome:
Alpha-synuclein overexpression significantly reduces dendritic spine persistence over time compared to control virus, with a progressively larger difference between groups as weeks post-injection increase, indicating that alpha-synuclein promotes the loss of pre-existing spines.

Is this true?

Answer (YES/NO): NO